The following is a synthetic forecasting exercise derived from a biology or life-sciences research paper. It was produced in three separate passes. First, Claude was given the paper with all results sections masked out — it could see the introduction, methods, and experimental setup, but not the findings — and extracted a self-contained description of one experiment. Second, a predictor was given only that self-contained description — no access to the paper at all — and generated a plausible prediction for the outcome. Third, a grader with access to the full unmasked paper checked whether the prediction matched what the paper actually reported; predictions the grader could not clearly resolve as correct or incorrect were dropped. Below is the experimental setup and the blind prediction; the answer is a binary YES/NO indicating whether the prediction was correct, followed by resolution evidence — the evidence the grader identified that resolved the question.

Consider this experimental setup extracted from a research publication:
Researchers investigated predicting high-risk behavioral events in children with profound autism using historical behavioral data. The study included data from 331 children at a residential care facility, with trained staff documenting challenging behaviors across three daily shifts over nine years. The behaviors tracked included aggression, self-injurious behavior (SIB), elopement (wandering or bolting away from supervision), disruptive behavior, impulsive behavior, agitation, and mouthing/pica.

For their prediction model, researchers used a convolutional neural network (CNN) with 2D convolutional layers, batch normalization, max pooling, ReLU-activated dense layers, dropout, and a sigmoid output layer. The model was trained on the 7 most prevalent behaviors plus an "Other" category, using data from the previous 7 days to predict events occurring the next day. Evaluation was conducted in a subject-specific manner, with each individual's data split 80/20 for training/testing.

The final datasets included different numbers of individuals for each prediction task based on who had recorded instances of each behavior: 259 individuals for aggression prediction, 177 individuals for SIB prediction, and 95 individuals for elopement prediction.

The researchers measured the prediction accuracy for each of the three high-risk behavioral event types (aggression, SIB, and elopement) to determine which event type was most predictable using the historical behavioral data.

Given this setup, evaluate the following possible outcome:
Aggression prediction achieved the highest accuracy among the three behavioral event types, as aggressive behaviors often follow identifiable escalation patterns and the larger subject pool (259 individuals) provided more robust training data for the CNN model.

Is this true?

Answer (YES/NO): NO